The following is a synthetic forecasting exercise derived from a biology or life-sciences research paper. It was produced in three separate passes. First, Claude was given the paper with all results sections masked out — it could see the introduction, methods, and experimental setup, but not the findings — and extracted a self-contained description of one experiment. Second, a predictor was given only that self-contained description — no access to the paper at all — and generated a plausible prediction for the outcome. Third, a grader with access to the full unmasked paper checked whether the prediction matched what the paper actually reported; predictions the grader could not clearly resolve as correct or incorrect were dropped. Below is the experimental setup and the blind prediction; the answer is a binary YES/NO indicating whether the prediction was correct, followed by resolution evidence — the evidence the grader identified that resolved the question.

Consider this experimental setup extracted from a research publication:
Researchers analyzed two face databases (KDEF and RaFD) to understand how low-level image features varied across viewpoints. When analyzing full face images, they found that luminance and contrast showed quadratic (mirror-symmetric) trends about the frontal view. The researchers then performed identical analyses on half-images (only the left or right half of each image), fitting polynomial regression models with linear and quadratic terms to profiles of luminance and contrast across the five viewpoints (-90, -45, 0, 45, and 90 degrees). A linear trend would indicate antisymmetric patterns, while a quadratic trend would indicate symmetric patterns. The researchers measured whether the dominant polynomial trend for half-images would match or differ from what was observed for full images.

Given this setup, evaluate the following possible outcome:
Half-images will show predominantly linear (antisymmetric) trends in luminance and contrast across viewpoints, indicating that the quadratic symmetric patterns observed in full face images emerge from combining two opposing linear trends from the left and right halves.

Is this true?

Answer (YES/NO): YES